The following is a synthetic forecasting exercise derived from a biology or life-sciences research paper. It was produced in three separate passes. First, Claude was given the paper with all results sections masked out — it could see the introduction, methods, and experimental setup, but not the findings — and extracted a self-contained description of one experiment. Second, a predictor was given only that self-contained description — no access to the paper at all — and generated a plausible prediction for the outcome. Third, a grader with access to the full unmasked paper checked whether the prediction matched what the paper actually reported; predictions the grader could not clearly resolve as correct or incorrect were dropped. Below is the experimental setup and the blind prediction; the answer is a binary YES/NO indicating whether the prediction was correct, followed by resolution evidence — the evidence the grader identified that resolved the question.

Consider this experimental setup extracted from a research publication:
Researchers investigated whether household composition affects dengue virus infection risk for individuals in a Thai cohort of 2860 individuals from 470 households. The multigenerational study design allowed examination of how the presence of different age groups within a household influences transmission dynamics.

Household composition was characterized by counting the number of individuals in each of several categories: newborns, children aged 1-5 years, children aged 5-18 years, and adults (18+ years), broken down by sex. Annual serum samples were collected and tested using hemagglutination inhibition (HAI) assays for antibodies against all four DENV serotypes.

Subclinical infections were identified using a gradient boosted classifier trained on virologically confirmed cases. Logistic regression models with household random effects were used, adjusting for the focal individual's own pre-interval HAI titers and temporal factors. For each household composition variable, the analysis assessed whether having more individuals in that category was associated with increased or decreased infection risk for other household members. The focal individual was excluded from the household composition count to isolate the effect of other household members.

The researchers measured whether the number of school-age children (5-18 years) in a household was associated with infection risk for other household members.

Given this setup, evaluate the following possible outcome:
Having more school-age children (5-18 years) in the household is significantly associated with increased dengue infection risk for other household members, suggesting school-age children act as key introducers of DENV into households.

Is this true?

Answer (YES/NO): YES